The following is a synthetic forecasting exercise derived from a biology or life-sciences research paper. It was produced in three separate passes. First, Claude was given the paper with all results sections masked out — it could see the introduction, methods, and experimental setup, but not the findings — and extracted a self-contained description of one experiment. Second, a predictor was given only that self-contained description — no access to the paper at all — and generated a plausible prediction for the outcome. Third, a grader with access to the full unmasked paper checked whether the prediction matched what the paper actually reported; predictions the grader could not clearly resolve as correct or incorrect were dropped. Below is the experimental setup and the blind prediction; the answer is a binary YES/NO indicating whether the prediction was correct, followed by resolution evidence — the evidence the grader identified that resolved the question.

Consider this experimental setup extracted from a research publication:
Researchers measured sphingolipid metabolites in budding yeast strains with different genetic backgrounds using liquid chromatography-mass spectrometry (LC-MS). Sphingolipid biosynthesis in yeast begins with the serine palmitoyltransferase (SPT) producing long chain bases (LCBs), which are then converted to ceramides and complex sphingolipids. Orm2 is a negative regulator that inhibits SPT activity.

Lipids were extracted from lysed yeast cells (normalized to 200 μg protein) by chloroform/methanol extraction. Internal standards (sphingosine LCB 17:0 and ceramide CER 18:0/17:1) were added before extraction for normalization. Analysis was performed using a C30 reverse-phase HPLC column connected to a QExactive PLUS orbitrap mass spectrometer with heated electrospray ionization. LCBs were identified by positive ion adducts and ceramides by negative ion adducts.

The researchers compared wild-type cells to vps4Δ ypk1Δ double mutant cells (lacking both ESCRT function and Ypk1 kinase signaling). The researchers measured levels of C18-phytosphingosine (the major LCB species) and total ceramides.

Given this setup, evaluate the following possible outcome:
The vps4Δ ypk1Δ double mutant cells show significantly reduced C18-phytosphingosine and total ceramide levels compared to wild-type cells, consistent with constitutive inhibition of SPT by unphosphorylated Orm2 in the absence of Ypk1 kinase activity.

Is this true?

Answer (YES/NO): NO